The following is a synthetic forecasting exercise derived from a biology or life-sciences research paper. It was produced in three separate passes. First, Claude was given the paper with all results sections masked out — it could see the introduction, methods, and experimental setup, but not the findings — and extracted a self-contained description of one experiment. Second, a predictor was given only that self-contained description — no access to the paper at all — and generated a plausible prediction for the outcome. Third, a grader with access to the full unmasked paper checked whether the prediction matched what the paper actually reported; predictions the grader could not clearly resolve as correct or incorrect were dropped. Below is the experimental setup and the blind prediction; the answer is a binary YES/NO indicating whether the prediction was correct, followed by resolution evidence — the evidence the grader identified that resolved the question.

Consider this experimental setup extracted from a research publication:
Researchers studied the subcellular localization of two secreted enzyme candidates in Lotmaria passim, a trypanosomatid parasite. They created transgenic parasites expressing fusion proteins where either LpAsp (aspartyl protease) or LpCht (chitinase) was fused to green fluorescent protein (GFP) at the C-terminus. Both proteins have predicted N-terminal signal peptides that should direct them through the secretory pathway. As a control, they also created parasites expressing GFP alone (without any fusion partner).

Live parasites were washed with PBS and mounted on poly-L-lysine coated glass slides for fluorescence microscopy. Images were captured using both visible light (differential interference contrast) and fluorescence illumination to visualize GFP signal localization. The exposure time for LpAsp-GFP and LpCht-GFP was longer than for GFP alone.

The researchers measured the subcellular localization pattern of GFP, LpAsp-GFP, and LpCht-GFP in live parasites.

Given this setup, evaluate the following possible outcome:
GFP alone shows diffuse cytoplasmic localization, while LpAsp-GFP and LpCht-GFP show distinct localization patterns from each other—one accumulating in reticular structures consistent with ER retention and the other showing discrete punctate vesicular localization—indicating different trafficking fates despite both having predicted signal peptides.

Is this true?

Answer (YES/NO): NO